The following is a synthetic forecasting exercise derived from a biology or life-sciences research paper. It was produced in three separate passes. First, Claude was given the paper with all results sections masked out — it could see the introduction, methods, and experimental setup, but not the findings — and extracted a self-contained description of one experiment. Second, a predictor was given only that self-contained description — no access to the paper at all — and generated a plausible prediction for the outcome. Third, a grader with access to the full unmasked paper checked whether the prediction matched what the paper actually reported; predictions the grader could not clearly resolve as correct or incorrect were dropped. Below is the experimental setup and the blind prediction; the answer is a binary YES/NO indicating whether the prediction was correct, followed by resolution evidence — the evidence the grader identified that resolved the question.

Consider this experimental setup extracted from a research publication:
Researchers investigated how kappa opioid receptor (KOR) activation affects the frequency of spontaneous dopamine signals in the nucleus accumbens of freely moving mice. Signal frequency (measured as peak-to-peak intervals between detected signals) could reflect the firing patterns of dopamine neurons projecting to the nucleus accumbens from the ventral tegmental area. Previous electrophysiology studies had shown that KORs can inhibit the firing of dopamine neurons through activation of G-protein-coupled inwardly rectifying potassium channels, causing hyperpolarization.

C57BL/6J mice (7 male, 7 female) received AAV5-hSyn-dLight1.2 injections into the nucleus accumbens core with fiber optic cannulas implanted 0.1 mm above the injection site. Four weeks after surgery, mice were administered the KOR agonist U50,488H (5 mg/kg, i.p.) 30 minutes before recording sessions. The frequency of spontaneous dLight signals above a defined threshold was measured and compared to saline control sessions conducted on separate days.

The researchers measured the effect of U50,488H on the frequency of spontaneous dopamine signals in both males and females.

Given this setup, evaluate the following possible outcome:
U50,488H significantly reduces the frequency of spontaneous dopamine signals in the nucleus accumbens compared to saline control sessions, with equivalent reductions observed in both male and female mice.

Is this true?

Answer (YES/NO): NO